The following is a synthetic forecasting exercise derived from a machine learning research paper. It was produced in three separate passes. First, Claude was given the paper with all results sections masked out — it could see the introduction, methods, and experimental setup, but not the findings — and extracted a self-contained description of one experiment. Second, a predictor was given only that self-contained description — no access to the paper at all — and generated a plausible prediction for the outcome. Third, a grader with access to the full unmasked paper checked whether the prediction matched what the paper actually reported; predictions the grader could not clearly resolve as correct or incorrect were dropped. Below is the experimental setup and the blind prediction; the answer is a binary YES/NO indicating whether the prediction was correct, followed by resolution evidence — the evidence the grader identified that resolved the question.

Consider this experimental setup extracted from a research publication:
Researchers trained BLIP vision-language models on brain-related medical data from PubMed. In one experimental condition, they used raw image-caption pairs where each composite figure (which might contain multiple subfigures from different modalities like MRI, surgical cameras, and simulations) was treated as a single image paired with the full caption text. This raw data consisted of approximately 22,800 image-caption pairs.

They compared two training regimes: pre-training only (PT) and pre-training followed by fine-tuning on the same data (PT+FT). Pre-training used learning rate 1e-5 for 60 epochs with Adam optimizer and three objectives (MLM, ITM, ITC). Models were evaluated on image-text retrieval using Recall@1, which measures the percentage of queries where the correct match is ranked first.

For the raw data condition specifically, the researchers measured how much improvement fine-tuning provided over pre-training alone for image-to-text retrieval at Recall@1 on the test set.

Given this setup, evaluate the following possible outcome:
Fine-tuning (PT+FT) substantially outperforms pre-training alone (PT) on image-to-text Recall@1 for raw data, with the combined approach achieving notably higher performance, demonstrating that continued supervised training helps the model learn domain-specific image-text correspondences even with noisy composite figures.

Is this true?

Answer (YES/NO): YES